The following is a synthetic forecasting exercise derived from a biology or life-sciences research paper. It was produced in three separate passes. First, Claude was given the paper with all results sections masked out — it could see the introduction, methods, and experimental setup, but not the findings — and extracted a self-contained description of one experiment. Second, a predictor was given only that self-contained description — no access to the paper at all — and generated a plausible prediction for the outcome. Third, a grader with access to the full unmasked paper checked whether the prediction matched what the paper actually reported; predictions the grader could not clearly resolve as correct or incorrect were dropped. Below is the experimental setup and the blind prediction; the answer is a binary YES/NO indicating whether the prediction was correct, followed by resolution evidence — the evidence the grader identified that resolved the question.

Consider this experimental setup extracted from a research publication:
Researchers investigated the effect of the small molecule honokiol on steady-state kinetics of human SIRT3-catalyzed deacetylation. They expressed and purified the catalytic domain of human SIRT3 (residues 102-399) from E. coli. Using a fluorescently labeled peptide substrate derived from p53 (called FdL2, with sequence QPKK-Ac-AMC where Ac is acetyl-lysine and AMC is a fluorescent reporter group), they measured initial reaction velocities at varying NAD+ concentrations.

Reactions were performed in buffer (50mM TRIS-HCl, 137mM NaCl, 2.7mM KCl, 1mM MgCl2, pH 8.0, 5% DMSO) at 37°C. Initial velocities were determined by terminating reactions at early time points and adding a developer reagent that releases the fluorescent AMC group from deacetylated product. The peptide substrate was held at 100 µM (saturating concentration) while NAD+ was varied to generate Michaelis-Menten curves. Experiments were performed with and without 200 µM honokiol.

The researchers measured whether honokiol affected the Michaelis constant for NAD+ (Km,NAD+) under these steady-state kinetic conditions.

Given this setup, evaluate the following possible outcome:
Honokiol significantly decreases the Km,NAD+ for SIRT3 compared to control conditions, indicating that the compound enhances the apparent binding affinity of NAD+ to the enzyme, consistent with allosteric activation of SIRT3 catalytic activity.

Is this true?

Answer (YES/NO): NO